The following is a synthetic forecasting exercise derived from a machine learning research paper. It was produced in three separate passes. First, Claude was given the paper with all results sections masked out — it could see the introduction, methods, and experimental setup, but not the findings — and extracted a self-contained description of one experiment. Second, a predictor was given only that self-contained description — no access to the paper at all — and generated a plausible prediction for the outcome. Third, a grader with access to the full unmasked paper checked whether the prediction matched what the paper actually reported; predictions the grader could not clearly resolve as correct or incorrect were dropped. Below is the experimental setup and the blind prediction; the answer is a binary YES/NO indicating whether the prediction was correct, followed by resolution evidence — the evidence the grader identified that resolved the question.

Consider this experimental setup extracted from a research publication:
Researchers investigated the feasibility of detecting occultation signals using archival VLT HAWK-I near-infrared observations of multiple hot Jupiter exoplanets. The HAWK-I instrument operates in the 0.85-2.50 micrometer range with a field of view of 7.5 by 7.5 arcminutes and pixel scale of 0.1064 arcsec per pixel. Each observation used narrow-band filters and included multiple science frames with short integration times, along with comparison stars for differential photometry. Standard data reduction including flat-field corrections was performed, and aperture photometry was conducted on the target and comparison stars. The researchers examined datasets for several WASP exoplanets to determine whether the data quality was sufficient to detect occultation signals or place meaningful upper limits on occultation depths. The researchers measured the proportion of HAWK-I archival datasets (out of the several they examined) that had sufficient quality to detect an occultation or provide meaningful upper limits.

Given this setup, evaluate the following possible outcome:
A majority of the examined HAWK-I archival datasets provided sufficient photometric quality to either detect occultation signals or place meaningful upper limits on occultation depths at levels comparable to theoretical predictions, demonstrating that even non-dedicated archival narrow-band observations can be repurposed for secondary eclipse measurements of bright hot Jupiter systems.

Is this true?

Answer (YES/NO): NO